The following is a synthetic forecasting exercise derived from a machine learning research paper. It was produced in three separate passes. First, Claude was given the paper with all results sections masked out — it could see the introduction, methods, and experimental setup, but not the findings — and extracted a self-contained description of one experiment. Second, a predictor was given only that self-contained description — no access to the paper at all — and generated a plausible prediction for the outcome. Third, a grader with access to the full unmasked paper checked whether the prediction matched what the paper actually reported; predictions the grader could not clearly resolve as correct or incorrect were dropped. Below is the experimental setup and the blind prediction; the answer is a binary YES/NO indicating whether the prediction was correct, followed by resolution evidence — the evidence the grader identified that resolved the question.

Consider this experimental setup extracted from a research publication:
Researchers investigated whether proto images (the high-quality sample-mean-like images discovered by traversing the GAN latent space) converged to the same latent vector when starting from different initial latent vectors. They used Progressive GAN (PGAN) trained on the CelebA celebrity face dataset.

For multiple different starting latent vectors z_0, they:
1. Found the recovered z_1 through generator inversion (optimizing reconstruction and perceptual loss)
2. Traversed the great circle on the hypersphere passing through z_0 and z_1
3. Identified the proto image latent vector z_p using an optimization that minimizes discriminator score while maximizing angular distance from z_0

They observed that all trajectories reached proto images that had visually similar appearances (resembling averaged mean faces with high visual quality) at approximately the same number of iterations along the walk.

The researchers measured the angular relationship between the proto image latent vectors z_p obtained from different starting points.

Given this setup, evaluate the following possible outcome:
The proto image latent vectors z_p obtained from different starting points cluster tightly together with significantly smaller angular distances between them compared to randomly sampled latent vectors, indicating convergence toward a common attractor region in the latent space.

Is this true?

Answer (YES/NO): NO